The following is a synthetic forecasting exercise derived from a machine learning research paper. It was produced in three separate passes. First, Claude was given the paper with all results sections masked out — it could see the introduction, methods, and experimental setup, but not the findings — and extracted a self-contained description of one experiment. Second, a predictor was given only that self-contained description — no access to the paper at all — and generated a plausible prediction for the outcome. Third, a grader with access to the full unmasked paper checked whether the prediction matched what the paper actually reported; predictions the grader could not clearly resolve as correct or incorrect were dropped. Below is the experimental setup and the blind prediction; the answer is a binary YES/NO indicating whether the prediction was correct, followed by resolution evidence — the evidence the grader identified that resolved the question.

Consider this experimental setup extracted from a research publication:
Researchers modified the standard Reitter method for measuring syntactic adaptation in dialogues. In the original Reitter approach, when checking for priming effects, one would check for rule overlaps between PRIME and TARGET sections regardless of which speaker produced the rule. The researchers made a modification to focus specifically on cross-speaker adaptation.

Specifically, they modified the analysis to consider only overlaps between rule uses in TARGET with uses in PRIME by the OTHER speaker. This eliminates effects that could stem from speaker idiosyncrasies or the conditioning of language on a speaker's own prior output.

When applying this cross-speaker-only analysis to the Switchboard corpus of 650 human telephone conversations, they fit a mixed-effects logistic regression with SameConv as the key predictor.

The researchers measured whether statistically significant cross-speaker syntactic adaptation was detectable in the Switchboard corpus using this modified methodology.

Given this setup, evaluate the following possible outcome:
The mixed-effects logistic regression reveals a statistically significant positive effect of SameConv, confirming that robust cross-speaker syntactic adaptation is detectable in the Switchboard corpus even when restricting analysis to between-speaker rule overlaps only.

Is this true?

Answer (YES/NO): YES